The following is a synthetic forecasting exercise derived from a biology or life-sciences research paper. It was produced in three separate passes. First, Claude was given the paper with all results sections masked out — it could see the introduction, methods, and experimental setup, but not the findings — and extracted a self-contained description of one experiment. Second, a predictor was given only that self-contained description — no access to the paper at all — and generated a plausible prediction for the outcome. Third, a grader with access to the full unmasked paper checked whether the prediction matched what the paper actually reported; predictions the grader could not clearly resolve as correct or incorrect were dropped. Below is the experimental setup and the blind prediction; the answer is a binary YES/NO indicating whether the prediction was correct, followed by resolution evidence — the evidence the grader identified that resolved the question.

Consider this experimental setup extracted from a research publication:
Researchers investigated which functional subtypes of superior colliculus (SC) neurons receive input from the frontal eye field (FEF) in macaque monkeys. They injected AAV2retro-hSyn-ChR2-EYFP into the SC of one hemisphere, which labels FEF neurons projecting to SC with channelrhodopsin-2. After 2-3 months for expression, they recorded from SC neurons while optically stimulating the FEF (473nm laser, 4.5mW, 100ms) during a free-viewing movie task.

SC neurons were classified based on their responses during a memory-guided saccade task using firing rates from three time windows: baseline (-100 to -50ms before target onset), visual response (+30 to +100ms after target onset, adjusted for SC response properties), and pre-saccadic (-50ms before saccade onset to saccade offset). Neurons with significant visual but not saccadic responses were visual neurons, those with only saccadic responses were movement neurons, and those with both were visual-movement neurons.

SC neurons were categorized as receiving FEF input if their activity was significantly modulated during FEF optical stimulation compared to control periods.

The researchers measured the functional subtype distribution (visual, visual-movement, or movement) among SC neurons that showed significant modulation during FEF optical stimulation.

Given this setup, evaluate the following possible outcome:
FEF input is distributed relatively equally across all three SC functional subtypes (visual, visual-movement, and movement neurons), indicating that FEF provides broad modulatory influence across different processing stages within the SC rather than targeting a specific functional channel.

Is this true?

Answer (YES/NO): NO